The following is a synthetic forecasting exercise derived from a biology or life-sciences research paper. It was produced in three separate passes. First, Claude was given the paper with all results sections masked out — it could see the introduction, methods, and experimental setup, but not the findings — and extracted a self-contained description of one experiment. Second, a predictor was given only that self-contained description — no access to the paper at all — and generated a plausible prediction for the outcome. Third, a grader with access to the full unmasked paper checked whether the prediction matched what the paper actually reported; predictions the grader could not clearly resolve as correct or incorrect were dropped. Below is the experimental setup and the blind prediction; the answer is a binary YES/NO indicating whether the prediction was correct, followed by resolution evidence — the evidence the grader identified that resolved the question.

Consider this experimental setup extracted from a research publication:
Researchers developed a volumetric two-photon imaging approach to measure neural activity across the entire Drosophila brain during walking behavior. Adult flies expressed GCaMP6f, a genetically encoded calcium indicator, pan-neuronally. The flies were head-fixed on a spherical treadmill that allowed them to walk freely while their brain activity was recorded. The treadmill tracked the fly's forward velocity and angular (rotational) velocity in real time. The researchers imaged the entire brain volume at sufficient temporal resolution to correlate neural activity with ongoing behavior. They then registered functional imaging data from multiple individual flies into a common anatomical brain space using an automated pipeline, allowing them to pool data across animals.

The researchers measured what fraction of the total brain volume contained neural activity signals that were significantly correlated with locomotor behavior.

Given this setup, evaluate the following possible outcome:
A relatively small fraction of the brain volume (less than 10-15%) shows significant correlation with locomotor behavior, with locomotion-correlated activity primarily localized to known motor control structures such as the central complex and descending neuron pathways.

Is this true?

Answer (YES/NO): NO